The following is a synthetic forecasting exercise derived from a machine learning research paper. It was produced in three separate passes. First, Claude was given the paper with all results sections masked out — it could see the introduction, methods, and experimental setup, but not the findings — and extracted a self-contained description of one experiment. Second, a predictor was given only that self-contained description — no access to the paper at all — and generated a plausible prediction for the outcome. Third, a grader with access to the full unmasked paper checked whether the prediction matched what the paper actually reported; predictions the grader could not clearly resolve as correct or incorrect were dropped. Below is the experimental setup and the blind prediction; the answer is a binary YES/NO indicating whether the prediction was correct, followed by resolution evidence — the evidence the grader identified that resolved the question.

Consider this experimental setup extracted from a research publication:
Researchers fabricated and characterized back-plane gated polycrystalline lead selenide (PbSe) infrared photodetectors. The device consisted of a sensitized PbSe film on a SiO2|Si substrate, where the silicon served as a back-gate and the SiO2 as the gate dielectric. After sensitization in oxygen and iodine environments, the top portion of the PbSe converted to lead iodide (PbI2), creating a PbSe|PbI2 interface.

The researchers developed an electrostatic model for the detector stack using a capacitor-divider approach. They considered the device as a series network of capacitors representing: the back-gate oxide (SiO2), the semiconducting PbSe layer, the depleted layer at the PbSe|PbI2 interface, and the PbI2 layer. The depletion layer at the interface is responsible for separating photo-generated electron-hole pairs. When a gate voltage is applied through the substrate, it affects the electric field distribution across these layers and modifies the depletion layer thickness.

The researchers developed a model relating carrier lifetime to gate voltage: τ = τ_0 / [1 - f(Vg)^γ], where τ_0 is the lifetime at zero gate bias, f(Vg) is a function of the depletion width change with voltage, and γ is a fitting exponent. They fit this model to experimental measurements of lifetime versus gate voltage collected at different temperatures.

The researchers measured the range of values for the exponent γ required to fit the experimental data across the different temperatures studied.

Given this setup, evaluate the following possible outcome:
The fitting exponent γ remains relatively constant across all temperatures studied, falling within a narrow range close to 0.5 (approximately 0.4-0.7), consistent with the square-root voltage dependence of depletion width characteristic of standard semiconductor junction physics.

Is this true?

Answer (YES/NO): NO